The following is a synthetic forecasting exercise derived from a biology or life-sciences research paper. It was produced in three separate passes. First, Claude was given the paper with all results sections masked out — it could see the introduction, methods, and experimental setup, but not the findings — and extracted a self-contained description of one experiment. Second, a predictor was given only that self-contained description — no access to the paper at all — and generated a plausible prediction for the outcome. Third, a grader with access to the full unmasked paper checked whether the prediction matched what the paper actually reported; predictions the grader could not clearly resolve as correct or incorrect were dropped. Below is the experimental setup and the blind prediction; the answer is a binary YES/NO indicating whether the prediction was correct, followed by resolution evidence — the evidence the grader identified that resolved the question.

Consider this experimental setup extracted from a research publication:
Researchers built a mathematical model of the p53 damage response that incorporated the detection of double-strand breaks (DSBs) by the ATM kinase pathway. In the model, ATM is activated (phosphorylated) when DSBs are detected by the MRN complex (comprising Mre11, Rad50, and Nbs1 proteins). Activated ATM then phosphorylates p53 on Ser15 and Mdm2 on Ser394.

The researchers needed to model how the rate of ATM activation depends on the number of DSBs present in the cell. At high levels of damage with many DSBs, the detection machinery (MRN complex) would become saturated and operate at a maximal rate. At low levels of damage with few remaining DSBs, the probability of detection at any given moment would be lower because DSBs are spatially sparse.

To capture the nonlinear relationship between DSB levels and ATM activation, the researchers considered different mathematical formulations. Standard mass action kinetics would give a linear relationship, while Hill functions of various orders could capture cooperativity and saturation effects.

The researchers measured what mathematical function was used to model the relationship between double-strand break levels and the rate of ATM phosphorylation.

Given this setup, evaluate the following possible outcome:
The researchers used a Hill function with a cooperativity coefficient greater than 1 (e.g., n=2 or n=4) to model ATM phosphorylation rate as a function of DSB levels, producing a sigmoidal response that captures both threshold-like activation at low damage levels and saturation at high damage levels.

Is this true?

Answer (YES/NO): YES